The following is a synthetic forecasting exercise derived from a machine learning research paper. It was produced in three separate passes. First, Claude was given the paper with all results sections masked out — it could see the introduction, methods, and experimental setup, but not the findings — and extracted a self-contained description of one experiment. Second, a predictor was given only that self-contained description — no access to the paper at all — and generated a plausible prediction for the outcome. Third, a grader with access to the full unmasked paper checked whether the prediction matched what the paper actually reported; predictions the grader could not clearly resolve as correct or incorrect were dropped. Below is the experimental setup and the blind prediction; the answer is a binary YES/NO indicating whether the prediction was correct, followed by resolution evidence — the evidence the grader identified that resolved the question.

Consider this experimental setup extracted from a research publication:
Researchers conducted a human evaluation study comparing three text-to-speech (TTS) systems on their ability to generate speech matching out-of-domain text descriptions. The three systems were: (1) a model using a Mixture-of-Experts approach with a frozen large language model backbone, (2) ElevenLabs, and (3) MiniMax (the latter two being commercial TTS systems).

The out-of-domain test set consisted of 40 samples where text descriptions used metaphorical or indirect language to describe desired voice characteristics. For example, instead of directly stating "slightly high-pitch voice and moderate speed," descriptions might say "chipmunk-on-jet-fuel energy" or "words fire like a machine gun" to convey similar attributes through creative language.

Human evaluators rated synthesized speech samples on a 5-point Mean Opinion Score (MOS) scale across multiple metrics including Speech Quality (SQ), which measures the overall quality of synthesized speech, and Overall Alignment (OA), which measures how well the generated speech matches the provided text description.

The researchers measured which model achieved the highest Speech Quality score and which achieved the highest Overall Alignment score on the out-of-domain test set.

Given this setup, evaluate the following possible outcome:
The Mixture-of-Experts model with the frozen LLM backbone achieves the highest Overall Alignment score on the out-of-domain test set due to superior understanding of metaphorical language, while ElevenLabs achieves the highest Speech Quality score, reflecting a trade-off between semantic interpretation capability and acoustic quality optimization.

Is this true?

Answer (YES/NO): NO